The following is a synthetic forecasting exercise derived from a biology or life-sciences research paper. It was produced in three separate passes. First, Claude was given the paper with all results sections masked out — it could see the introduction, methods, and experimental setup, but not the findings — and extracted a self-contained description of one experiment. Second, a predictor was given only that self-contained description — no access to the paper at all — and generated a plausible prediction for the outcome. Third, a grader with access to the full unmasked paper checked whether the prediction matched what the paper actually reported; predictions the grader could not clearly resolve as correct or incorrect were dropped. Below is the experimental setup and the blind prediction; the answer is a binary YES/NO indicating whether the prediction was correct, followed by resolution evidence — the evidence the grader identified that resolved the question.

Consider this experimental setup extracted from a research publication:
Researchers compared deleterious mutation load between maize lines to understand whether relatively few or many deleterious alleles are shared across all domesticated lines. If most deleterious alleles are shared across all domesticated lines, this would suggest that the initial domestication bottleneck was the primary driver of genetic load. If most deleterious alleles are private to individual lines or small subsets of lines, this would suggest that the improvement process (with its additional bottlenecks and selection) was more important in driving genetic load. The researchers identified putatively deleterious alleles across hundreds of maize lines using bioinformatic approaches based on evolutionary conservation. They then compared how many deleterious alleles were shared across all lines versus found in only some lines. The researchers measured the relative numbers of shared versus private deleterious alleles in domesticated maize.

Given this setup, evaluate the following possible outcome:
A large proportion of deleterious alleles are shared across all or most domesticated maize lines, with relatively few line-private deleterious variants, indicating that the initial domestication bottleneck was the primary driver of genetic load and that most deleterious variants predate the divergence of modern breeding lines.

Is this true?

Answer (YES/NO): NO